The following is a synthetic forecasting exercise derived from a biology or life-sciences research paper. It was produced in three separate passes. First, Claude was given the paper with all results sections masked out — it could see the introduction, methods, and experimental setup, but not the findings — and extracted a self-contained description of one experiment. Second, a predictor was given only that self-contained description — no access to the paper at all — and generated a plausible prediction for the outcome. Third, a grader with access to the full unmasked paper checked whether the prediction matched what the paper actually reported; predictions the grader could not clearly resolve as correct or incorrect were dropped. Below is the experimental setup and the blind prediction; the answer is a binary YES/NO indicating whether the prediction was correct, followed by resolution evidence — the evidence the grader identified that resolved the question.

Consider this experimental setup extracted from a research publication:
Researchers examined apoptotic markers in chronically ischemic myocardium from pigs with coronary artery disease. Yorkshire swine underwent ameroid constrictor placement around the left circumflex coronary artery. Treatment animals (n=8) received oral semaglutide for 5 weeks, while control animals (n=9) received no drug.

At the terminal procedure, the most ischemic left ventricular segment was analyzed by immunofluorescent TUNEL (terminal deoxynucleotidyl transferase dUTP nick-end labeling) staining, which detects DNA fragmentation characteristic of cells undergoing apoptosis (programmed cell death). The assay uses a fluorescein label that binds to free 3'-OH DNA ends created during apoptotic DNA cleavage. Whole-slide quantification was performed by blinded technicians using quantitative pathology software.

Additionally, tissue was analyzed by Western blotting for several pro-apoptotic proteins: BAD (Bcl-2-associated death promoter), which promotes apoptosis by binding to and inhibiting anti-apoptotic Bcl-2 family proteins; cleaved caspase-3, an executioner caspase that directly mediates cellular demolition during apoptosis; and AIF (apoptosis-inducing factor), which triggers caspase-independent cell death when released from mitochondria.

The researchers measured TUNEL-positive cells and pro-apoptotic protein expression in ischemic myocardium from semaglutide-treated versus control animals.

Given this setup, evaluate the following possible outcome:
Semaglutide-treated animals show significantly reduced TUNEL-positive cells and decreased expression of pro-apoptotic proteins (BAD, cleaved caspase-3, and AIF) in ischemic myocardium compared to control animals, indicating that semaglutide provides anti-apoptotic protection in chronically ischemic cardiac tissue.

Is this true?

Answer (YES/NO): NO